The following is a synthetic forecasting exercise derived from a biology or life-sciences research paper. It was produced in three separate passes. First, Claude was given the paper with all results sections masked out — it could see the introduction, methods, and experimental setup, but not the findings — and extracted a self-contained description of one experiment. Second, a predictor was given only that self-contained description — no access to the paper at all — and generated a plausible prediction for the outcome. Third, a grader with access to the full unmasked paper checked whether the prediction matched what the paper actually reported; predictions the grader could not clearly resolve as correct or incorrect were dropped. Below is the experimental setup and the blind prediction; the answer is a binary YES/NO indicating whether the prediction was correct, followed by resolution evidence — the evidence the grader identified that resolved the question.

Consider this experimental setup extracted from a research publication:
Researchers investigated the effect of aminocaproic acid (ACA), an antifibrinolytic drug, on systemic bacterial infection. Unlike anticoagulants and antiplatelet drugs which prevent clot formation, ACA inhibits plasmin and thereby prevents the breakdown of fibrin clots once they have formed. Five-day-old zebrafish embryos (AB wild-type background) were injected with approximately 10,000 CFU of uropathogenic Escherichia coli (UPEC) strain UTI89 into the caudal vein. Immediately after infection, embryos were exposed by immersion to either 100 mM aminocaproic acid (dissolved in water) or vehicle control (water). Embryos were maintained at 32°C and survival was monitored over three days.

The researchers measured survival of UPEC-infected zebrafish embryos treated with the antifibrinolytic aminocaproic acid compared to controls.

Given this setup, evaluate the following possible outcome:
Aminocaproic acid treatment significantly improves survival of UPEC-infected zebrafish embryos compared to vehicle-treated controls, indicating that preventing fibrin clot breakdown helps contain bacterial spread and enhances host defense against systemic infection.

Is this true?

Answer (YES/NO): YES